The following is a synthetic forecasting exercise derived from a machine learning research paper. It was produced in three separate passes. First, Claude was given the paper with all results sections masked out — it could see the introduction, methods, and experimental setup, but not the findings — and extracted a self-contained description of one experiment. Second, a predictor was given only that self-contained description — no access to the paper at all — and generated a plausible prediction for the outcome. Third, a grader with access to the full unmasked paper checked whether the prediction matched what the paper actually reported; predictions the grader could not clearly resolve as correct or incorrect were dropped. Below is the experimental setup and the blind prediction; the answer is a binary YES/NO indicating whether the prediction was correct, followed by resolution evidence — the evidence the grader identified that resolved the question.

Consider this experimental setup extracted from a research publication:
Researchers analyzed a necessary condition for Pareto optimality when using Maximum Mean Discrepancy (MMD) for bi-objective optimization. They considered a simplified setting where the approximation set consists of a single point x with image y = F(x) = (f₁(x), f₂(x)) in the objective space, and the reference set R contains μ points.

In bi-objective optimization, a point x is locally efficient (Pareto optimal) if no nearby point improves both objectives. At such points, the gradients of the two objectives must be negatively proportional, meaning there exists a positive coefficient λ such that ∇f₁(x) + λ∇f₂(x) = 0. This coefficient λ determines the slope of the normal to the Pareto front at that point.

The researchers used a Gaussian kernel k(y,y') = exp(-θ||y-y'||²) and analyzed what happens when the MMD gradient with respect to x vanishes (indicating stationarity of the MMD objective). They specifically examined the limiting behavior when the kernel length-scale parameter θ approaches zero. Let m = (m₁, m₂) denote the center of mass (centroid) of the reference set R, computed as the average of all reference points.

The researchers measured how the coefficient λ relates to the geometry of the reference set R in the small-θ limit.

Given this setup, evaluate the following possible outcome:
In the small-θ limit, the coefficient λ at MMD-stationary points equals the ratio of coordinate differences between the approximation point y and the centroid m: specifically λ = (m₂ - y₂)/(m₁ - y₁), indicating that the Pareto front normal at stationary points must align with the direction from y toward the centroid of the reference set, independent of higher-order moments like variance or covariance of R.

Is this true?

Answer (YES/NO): NO